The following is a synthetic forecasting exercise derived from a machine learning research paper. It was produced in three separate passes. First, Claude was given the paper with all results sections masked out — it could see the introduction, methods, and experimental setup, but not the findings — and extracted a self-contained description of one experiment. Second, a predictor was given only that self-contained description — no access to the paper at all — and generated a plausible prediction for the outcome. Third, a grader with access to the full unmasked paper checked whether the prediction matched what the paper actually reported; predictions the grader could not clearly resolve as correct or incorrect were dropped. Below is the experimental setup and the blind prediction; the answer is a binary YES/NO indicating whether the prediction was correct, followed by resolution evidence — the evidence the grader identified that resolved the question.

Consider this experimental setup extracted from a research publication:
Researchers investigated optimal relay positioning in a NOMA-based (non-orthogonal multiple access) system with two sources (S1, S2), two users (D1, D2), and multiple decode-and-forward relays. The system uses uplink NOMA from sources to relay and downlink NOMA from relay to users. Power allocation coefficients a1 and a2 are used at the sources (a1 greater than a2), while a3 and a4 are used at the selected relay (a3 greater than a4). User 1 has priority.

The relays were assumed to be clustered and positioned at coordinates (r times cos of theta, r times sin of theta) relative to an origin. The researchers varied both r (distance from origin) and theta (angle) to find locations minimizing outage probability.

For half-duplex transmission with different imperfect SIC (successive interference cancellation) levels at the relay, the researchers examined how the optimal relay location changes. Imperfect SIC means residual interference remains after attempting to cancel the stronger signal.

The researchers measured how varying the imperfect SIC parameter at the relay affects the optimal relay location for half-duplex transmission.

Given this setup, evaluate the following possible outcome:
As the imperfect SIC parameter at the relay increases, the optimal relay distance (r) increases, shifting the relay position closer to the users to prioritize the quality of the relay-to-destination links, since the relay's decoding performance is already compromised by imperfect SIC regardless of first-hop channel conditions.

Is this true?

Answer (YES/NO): NO